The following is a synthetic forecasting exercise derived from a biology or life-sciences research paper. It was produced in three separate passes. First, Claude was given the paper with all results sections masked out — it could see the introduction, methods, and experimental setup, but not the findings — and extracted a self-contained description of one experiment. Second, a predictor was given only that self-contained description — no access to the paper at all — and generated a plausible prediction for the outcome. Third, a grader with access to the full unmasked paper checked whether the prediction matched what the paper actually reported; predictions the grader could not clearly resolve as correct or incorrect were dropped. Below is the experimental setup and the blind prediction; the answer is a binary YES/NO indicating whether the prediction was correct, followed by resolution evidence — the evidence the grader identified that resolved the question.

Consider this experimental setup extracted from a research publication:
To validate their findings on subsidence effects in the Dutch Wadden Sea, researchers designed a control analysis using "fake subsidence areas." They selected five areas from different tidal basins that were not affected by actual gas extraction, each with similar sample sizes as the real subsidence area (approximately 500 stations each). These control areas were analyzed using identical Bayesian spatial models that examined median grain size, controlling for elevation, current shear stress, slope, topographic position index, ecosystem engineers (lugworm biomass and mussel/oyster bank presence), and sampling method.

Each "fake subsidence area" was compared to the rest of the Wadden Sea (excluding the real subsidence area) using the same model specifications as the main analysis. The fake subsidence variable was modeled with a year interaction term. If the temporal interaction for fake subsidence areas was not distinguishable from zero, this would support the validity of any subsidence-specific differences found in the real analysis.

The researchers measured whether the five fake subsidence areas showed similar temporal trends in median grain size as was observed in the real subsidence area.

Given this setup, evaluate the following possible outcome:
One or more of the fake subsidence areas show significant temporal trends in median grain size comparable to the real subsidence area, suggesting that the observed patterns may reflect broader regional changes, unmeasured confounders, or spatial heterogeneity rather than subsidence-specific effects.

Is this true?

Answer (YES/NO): NO